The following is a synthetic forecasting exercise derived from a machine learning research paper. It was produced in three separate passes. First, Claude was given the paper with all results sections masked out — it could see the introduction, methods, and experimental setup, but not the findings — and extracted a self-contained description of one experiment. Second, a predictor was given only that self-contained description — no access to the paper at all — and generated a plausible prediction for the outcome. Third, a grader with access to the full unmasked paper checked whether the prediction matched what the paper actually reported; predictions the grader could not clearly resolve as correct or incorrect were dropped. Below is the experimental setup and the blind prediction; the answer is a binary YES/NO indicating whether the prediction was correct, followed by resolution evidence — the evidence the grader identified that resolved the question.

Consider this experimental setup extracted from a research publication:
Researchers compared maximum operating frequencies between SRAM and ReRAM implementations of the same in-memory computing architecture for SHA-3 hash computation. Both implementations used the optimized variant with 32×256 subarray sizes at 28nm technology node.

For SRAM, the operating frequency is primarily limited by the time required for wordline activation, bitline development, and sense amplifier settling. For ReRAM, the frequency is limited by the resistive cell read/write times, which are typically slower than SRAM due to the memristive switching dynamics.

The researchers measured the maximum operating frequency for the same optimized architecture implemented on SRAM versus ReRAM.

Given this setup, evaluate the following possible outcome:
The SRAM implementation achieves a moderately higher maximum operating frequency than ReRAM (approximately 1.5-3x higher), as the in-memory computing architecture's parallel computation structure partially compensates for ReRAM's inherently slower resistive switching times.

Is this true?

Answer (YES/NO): YES